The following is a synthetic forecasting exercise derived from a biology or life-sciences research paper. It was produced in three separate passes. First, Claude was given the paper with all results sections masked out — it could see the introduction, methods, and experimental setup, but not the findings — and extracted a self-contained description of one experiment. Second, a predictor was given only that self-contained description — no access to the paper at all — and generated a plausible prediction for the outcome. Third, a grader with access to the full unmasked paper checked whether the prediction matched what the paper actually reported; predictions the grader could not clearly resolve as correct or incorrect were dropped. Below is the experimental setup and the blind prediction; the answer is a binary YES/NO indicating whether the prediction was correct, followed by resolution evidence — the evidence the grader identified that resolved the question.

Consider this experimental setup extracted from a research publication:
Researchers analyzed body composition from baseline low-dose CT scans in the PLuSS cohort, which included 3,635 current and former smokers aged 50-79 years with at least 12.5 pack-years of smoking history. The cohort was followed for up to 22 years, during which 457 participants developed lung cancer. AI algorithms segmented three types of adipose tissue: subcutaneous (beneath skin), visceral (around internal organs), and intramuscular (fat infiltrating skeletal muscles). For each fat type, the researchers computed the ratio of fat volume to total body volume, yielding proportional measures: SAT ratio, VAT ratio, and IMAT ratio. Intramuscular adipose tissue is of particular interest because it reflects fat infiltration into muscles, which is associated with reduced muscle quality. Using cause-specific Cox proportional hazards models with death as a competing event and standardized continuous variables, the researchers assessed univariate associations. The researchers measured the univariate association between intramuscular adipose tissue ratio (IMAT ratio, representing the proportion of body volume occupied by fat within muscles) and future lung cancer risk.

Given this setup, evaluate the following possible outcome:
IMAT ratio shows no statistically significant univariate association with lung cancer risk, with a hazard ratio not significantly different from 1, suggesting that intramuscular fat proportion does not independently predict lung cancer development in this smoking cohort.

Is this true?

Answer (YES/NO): NO